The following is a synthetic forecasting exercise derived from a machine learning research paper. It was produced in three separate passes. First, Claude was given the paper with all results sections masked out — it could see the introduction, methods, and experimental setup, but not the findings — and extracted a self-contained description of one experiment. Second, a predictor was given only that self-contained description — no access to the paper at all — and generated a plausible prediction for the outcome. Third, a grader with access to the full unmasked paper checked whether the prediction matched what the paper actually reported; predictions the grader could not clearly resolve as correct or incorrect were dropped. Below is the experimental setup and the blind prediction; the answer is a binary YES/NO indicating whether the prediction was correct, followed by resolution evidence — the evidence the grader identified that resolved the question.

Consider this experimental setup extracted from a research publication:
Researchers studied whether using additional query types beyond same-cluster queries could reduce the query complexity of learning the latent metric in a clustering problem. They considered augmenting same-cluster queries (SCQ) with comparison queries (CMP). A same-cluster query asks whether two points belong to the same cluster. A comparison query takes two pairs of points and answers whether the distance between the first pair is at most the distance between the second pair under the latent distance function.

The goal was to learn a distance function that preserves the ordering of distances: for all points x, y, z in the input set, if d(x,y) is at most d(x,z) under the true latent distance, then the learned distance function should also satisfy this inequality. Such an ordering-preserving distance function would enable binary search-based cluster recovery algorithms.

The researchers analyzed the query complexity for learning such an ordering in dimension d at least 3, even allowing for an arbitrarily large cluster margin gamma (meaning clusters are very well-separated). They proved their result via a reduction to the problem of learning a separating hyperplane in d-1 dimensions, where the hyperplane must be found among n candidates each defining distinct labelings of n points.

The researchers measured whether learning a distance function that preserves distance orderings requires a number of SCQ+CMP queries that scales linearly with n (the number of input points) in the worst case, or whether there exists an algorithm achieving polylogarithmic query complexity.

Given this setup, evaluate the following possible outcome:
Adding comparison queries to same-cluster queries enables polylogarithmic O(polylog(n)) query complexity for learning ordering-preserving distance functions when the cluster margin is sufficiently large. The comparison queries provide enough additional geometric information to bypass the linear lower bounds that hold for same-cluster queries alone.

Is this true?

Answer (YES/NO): NO